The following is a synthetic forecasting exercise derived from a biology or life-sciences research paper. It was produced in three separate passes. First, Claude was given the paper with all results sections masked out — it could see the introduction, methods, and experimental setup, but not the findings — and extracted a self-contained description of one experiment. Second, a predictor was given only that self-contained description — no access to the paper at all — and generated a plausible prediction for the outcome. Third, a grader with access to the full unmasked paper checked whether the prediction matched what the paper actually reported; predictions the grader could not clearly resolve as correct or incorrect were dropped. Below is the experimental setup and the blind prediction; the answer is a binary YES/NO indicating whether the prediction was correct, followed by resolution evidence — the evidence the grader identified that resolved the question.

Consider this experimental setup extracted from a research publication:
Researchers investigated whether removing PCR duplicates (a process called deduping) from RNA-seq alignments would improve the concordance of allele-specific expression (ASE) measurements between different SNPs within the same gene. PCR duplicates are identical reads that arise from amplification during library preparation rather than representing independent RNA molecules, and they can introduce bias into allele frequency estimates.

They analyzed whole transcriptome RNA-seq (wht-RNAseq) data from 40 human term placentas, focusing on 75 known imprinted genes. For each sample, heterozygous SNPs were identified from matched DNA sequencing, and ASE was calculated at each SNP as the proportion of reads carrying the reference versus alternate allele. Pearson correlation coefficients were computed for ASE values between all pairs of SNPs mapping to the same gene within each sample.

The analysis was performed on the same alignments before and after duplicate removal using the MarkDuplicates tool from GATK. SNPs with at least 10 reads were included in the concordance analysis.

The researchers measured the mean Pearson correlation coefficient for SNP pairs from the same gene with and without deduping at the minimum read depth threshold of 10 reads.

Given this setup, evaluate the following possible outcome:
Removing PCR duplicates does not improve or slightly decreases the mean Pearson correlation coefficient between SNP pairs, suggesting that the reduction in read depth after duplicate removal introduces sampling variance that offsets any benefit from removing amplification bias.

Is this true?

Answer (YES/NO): NO